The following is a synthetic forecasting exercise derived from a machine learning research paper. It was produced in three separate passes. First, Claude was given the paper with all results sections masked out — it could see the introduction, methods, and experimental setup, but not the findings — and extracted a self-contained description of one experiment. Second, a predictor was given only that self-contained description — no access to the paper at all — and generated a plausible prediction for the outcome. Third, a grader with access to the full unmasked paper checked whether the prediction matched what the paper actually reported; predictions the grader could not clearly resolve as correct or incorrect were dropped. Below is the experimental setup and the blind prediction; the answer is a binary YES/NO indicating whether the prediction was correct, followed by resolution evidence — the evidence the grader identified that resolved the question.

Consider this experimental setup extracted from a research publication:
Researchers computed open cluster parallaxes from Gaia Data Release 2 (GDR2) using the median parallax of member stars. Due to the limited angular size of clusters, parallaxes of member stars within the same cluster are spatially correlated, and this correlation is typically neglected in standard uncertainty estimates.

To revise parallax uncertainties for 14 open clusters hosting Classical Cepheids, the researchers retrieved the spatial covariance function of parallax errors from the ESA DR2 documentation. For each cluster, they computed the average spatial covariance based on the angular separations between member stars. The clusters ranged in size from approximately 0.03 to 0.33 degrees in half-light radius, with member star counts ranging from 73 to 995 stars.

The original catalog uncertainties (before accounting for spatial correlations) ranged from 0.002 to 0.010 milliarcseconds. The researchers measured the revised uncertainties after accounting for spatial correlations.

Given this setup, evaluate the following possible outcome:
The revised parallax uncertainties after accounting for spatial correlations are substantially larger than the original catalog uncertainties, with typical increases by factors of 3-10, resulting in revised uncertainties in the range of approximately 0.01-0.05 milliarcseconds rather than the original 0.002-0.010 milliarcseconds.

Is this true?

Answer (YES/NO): NO